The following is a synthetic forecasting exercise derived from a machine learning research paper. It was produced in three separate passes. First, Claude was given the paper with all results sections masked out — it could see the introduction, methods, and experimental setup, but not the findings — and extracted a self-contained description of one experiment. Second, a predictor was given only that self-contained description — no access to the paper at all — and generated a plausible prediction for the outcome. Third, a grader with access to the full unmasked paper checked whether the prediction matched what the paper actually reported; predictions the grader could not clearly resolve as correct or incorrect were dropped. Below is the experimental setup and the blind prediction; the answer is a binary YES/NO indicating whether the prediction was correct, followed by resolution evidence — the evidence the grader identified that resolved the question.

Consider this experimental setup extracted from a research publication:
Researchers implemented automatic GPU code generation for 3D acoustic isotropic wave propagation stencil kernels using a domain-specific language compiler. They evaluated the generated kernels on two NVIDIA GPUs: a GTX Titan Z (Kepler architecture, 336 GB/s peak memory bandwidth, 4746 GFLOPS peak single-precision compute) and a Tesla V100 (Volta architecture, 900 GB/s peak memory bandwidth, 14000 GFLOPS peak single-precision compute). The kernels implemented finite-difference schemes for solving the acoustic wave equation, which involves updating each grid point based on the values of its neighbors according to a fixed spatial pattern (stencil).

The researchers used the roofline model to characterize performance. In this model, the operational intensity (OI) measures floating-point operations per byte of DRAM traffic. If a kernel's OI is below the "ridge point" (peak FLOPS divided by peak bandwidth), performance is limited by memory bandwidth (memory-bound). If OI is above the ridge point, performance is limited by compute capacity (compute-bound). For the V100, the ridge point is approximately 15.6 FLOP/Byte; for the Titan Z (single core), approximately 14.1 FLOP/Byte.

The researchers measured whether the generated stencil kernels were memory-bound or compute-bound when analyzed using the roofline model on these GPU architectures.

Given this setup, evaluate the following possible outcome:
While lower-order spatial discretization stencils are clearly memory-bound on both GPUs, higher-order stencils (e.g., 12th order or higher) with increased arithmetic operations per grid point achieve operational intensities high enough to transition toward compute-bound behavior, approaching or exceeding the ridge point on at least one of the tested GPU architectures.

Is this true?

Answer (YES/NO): NO